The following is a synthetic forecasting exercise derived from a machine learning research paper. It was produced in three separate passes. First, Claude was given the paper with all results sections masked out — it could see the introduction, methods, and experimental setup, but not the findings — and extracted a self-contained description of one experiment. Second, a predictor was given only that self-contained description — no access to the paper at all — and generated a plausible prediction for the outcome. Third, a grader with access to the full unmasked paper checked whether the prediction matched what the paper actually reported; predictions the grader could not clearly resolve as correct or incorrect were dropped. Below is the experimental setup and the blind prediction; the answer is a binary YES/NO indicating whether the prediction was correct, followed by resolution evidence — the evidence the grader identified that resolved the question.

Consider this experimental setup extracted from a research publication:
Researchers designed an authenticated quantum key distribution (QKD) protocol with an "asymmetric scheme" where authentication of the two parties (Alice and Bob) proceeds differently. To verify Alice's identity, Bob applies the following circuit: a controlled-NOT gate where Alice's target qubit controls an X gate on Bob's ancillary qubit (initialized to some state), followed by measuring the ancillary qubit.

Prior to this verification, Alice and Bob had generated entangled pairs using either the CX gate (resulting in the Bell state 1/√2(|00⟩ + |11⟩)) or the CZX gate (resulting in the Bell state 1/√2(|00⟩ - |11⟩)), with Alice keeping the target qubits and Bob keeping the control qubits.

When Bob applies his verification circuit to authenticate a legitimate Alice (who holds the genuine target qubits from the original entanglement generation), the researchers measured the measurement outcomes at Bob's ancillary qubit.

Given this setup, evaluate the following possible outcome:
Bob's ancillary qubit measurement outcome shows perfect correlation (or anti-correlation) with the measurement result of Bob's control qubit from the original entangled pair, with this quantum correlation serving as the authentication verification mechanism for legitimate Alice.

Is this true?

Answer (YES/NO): NO